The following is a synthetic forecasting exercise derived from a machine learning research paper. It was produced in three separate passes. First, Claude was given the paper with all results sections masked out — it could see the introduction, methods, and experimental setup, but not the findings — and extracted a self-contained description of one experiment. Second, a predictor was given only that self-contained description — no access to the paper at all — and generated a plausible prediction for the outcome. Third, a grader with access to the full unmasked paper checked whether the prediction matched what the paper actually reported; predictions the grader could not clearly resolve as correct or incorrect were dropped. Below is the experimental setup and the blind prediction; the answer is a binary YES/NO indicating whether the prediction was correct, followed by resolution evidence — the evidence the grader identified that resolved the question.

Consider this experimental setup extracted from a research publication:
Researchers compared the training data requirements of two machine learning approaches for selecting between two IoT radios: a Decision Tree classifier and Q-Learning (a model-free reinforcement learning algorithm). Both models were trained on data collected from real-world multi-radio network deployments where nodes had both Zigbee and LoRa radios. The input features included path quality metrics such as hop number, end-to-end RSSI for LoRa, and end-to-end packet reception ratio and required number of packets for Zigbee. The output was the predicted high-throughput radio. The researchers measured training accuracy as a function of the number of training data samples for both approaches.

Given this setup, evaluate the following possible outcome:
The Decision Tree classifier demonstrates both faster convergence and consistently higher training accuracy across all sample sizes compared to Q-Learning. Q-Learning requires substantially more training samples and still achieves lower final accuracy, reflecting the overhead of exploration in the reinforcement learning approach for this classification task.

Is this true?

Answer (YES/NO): NO